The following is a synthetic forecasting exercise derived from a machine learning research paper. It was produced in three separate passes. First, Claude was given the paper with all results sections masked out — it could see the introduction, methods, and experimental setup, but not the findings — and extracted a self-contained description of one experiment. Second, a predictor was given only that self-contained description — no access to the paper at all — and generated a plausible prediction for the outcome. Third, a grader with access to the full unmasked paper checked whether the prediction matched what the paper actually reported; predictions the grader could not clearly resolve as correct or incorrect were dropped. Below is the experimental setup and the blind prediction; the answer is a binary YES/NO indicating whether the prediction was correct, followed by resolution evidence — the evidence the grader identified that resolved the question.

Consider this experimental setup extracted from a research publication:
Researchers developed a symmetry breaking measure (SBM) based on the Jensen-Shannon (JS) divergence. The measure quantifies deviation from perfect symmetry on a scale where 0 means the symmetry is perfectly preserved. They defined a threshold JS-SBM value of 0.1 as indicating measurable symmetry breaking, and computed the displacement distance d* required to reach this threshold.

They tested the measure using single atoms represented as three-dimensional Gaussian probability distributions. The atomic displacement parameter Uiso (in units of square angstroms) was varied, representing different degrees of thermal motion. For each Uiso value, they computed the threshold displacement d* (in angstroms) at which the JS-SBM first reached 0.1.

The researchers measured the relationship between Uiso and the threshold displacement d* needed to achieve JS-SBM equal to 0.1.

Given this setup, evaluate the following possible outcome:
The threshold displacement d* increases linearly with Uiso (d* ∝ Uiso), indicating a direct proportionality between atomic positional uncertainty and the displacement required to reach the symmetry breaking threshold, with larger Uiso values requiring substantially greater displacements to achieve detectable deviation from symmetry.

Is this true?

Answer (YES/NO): YES